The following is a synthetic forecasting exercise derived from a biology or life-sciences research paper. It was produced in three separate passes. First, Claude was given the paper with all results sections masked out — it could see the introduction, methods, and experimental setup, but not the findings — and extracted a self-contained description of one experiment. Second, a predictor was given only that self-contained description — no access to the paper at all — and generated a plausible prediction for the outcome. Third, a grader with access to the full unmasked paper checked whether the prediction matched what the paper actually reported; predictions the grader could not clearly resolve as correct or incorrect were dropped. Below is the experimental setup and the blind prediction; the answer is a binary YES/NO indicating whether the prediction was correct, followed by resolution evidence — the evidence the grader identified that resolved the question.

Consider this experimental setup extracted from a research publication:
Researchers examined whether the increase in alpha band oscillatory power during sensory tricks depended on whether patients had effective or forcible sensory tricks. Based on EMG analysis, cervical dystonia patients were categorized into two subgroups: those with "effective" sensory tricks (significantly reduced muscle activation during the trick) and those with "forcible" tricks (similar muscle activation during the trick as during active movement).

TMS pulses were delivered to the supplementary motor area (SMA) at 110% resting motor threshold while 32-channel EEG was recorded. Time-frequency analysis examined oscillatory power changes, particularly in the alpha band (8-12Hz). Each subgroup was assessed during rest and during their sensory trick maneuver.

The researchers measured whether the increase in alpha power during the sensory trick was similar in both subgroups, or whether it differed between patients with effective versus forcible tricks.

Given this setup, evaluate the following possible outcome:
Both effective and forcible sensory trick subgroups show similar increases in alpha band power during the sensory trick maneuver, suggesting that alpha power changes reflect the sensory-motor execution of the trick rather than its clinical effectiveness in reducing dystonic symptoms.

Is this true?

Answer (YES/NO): YES